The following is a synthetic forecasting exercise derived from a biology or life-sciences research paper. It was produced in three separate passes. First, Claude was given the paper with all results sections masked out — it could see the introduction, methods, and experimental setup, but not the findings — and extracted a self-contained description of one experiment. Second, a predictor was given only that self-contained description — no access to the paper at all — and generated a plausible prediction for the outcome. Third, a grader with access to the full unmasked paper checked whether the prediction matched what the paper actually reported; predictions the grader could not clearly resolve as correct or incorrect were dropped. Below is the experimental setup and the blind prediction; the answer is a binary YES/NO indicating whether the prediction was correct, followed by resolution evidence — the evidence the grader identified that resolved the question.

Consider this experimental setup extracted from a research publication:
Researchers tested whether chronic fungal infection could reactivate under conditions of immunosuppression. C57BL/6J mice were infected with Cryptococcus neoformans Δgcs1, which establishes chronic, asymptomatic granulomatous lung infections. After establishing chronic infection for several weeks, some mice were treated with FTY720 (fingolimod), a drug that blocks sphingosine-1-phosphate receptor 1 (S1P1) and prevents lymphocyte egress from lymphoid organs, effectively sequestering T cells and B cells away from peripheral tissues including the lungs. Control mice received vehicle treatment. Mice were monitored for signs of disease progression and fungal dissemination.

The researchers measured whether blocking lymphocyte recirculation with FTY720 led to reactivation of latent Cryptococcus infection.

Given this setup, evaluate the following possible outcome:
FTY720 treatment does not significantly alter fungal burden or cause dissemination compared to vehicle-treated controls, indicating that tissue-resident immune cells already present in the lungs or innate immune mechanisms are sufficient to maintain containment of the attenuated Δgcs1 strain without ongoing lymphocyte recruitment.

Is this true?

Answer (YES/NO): NO